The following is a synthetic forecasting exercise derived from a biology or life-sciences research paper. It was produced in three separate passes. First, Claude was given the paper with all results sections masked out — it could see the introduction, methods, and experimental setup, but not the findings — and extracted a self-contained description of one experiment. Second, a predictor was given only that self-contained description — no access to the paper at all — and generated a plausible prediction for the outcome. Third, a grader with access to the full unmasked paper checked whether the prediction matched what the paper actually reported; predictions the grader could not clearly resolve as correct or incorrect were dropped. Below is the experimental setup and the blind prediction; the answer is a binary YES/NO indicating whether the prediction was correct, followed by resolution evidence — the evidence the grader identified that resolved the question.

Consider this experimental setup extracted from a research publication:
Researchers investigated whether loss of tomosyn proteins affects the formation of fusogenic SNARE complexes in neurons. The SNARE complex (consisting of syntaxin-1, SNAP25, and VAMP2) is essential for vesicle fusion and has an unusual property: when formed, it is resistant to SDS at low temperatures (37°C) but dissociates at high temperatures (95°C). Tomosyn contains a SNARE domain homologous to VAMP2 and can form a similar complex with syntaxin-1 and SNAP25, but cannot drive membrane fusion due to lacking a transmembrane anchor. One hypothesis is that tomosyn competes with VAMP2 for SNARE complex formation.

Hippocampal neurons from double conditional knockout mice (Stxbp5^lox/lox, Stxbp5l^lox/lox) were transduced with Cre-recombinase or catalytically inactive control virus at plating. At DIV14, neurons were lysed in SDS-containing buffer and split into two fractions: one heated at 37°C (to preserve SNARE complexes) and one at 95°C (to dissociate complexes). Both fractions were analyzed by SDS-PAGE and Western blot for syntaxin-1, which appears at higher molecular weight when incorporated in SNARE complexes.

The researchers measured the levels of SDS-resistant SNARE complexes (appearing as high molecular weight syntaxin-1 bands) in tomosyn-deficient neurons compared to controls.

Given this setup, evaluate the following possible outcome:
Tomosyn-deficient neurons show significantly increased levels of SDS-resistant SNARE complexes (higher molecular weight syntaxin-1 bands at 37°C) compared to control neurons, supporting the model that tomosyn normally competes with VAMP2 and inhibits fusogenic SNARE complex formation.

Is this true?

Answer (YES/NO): NO